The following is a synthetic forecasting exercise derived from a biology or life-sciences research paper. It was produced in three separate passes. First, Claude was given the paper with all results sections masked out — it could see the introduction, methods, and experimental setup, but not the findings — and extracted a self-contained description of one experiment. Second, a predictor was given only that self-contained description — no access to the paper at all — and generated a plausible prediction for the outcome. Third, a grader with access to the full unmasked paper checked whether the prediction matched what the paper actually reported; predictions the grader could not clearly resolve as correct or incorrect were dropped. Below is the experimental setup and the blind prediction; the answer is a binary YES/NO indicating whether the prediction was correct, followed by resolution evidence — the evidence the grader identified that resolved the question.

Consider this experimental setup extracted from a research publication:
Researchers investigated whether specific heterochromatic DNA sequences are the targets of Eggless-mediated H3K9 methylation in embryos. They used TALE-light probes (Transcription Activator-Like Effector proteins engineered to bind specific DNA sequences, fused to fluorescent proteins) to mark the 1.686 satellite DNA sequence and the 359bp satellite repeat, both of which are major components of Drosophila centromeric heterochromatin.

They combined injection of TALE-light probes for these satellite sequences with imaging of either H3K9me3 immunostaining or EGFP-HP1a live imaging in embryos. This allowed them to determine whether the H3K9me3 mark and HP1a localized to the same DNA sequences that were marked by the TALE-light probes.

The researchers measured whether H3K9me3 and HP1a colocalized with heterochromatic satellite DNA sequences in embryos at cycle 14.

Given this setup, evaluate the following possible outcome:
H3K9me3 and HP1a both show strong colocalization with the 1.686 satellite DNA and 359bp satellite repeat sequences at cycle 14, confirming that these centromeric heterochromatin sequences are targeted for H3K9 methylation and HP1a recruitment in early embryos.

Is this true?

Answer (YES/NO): NO